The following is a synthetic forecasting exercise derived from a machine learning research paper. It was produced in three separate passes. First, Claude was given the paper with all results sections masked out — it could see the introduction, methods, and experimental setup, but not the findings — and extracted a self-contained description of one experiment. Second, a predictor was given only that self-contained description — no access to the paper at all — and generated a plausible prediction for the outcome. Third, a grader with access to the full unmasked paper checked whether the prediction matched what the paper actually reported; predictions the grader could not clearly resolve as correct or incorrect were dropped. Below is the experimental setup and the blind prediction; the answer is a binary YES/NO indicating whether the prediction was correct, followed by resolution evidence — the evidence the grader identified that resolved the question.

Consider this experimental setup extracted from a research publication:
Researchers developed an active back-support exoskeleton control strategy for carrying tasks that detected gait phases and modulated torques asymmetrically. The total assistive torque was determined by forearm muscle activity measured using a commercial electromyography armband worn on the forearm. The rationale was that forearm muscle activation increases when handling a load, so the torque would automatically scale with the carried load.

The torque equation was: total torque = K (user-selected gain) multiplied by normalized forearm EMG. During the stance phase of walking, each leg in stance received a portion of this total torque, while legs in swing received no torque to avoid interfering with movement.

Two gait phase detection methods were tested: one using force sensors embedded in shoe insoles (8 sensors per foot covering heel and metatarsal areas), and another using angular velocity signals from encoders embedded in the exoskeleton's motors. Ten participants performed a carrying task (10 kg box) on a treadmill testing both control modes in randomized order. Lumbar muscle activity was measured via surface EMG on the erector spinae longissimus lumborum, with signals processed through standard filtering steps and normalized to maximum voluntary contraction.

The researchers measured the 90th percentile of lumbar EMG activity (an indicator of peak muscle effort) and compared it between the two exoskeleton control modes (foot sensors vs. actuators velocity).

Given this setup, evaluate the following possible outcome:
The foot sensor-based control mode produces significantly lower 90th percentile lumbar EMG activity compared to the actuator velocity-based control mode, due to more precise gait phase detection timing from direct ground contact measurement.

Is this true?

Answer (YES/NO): NO